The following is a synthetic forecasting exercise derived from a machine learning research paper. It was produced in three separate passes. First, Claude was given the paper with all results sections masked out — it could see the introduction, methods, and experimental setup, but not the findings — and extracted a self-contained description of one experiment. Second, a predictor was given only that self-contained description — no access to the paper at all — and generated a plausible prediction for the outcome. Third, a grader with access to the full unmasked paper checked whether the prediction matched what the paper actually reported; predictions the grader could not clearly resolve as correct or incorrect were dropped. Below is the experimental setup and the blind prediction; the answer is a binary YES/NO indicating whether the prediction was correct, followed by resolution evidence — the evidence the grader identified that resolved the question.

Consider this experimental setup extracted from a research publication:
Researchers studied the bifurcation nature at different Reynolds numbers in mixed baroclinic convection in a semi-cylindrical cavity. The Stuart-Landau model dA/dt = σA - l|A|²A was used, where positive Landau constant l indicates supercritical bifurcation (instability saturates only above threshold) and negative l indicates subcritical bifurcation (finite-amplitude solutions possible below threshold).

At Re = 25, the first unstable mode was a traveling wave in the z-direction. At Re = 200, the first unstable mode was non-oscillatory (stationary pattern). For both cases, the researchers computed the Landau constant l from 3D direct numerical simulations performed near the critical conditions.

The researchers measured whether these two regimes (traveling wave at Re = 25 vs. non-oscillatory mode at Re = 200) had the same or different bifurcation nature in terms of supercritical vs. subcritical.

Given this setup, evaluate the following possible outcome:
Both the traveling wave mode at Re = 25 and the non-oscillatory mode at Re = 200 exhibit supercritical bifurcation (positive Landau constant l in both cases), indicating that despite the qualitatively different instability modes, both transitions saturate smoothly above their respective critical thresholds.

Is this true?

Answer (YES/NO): YES